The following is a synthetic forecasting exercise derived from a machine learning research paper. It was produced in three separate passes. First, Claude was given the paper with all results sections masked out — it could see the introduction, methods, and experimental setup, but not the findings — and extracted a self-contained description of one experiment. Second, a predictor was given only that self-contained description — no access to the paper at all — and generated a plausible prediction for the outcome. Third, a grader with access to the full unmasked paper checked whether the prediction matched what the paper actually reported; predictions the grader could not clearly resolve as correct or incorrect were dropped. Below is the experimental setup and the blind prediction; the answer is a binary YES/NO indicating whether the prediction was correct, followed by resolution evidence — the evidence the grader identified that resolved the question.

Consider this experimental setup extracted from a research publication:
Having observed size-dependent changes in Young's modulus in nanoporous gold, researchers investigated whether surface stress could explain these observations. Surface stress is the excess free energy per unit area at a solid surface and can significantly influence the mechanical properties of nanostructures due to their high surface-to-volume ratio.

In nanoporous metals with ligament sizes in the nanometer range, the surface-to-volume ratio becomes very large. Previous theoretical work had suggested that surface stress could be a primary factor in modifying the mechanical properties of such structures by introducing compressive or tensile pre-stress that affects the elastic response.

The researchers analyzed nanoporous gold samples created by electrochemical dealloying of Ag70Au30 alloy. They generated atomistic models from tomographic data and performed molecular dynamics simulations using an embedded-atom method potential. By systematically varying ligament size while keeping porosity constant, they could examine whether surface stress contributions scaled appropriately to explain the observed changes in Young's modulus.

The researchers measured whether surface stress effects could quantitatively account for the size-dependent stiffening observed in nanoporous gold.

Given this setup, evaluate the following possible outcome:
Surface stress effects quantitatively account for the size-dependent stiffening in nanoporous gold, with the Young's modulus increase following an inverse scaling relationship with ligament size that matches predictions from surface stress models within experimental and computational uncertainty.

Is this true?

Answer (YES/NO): NO